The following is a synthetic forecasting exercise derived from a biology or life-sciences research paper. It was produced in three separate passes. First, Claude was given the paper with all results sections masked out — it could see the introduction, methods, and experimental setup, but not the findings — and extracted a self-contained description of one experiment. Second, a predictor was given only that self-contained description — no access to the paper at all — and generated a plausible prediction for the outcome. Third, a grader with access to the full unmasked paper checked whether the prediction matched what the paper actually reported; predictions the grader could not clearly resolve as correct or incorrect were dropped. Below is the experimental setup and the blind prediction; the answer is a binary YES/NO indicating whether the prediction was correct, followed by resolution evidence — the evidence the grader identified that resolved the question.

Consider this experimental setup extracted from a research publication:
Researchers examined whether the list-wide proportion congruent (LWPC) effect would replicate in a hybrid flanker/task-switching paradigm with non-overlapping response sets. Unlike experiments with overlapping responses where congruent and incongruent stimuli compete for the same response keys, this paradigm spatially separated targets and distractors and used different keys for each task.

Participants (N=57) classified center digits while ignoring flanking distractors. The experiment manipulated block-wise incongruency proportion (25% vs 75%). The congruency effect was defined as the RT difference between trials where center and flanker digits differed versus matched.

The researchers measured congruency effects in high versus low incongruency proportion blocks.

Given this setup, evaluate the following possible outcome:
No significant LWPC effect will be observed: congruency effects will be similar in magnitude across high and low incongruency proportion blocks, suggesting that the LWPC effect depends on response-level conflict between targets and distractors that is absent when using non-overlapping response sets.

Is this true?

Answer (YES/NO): NO